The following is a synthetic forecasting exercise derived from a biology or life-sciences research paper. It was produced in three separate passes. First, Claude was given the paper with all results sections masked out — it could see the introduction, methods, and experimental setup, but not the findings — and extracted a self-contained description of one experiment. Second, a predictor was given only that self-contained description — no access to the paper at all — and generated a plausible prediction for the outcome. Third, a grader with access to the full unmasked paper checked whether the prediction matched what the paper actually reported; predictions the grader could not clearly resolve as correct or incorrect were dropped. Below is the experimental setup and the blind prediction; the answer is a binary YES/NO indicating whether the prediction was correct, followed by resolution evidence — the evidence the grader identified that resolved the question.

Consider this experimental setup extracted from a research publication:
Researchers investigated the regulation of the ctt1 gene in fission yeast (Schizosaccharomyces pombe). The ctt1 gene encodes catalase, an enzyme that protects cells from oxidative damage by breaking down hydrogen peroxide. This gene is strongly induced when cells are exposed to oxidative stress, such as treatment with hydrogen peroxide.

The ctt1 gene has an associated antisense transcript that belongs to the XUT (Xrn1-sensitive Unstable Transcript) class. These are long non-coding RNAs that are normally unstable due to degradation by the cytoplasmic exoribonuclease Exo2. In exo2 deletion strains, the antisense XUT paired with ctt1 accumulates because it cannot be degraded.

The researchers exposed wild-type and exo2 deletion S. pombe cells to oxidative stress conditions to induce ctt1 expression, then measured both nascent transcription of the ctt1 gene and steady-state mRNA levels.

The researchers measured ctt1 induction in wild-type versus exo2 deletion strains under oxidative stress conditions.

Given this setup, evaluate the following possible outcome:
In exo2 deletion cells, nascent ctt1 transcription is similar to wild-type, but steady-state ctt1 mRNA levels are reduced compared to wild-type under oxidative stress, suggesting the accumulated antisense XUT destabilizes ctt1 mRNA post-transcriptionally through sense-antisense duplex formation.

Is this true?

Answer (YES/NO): NO